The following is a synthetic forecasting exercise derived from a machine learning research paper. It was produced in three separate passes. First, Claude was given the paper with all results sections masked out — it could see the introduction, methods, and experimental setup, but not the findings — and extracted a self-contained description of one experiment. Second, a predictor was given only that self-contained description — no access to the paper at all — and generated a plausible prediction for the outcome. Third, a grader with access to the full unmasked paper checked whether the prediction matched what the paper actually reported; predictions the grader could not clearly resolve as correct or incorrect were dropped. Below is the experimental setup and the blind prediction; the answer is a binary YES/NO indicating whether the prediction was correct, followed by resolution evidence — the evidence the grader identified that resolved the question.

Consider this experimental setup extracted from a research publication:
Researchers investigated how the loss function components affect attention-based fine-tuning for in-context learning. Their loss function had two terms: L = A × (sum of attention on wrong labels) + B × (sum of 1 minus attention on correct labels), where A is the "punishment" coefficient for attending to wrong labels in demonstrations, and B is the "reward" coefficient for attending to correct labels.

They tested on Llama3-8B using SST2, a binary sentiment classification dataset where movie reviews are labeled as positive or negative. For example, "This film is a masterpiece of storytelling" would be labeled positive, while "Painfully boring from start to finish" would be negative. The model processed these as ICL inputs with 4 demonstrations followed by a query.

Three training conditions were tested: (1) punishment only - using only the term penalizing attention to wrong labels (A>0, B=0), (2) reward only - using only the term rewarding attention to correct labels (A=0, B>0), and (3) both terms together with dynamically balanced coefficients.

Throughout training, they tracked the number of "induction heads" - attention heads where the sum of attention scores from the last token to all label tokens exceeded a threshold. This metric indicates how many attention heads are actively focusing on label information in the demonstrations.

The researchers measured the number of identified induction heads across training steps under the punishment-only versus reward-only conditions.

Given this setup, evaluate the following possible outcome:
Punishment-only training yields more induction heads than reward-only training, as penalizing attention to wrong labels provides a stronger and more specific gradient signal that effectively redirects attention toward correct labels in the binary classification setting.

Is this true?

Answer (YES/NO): NO